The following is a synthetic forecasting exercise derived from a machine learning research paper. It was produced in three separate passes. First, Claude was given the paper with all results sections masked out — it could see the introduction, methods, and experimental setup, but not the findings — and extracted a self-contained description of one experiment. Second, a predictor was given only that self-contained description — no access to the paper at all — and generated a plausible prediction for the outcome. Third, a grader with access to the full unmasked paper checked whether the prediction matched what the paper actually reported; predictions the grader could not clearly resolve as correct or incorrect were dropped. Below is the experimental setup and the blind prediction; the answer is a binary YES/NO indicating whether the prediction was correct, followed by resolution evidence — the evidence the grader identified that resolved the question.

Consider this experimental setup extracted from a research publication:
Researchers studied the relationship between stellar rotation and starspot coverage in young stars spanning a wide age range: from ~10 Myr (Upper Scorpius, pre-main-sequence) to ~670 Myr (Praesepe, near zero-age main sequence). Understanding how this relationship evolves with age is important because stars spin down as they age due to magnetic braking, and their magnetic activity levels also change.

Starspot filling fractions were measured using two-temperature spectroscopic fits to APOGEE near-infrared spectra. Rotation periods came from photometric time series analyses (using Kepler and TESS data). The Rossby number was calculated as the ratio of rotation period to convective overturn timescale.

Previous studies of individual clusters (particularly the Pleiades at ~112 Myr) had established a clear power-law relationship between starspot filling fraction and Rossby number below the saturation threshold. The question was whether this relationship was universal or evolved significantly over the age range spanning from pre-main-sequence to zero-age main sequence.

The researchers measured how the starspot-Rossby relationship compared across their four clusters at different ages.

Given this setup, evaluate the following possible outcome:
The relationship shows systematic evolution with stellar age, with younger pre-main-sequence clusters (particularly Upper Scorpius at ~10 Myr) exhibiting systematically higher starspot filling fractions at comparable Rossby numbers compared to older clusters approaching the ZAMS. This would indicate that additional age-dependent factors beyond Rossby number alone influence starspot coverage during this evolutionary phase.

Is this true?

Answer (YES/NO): NO